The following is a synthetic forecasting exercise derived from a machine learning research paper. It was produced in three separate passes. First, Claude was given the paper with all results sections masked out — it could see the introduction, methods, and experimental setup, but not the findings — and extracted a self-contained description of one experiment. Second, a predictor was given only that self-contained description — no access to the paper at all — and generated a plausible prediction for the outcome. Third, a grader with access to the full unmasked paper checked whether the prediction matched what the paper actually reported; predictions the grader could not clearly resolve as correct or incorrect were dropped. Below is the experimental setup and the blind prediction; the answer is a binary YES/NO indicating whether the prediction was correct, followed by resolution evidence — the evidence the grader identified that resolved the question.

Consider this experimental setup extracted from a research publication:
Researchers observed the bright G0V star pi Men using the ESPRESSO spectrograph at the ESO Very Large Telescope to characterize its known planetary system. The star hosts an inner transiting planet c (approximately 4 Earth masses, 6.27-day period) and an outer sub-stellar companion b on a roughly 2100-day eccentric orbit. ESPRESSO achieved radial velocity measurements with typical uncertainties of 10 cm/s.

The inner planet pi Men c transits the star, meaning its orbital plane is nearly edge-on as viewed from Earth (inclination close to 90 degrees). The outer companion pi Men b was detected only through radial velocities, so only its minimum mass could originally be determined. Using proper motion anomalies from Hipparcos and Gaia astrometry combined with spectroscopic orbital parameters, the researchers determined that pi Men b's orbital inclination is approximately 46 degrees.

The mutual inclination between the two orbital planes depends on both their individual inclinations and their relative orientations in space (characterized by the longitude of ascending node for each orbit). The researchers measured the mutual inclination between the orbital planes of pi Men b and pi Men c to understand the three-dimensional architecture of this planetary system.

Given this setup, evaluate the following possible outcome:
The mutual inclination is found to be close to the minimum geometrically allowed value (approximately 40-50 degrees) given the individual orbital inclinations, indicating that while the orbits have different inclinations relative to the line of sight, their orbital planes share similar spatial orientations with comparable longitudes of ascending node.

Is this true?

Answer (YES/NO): NO